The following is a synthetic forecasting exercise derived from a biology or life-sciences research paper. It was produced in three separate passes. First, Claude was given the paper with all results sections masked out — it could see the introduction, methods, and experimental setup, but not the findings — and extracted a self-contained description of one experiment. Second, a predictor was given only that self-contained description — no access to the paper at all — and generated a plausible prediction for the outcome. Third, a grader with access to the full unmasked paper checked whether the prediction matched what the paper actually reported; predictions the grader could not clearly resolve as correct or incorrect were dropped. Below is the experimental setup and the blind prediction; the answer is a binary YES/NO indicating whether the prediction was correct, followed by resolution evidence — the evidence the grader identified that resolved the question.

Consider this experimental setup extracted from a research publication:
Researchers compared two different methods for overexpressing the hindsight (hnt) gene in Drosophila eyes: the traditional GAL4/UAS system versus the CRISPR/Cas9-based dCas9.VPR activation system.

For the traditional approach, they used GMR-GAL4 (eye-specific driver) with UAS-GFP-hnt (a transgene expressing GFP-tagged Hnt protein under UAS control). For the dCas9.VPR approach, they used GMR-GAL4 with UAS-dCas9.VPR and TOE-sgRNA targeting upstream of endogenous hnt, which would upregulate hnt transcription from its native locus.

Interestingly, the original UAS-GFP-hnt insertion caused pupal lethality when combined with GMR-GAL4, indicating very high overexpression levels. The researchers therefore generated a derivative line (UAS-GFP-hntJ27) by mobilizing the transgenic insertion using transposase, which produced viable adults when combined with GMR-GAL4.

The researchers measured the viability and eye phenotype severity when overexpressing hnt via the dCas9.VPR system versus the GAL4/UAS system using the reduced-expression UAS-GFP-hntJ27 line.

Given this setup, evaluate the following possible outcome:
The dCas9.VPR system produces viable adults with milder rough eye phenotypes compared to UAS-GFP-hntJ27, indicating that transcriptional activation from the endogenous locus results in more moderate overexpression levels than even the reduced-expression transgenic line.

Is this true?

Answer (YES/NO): NO